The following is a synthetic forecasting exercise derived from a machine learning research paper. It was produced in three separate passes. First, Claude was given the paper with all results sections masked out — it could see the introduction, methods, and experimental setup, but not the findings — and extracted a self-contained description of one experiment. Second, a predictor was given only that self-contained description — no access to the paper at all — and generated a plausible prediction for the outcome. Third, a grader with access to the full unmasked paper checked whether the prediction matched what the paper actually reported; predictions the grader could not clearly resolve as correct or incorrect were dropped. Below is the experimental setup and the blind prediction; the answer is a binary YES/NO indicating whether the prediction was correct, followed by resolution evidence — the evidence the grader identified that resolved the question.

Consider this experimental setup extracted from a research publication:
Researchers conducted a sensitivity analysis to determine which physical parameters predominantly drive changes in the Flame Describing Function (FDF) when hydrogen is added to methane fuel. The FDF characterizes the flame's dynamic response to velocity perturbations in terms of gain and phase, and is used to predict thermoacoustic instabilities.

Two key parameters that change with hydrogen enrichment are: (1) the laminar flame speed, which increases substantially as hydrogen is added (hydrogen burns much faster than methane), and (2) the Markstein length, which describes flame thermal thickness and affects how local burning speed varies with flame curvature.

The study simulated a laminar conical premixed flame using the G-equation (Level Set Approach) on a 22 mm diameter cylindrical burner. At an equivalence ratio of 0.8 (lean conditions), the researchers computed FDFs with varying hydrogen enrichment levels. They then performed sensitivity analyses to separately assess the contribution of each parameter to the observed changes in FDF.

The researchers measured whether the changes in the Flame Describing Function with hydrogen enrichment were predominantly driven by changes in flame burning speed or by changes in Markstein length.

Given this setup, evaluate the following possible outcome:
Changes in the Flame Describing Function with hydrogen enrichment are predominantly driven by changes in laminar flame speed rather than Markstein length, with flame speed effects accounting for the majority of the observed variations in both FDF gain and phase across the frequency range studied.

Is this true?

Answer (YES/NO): YES